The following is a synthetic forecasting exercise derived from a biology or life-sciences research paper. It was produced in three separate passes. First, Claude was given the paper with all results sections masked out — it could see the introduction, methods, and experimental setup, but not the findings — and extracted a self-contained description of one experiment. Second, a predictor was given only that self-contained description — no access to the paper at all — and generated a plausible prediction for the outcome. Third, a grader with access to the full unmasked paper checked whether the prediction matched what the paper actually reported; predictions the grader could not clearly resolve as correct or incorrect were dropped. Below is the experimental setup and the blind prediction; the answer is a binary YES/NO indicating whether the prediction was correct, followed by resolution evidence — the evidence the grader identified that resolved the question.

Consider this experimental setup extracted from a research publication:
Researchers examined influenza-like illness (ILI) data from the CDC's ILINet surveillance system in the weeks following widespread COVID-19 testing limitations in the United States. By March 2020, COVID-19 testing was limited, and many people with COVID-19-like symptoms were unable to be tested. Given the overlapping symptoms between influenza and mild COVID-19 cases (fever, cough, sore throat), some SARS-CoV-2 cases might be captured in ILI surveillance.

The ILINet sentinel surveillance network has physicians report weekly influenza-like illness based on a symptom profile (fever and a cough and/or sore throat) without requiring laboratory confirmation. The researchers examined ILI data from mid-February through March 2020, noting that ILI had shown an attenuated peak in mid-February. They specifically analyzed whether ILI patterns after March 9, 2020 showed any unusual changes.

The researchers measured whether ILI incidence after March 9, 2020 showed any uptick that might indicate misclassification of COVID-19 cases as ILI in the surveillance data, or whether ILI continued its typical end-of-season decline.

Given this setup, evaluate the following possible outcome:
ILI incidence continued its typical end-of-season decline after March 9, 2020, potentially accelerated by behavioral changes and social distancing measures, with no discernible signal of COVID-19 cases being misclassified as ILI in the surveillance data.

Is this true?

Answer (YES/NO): NO